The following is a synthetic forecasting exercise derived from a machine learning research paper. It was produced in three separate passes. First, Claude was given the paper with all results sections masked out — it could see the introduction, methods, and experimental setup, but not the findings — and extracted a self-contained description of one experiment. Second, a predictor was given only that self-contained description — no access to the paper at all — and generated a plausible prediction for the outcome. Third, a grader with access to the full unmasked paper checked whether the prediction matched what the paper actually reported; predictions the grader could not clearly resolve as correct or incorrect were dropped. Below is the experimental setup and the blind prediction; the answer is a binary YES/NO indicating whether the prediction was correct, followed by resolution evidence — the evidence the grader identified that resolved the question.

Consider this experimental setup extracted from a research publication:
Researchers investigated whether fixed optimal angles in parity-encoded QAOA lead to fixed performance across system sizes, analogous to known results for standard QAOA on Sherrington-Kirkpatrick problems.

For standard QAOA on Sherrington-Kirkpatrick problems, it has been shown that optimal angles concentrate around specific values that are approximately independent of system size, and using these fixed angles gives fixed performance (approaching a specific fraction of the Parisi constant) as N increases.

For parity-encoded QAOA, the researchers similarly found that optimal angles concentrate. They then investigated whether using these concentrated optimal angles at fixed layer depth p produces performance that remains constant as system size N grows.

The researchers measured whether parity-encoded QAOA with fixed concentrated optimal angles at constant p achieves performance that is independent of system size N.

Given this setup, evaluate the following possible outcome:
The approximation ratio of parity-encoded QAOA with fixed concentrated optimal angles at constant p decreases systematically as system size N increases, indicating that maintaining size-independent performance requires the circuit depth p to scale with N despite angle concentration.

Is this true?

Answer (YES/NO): YES